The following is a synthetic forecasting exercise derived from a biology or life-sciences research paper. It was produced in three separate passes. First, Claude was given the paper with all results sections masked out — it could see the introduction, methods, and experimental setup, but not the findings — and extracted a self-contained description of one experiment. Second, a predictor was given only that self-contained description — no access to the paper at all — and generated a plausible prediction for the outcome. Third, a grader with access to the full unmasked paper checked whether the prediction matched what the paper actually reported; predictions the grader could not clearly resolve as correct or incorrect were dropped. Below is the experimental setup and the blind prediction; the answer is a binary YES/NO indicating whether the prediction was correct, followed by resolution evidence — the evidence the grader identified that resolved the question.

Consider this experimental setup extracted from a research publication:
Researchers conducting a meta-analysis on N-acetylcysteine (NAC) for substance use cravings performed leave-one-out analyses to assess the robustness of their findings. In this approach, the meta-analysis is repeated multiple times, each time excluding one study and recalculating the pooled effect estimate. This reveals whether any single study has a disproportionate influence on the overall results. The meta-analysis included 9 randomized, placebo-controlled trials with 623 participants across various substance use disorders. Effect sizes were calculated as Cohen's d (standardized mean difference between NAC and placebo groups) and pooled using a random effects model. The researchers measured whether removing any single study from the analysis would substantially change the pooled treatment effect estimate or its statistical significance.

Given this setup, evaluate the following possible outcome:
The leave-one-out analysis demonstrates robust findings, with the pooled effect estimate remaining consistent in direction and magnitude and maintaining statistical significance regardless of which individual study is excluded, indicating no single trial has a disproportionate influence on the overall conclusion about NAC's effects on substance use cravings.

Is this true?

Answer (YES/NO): NO